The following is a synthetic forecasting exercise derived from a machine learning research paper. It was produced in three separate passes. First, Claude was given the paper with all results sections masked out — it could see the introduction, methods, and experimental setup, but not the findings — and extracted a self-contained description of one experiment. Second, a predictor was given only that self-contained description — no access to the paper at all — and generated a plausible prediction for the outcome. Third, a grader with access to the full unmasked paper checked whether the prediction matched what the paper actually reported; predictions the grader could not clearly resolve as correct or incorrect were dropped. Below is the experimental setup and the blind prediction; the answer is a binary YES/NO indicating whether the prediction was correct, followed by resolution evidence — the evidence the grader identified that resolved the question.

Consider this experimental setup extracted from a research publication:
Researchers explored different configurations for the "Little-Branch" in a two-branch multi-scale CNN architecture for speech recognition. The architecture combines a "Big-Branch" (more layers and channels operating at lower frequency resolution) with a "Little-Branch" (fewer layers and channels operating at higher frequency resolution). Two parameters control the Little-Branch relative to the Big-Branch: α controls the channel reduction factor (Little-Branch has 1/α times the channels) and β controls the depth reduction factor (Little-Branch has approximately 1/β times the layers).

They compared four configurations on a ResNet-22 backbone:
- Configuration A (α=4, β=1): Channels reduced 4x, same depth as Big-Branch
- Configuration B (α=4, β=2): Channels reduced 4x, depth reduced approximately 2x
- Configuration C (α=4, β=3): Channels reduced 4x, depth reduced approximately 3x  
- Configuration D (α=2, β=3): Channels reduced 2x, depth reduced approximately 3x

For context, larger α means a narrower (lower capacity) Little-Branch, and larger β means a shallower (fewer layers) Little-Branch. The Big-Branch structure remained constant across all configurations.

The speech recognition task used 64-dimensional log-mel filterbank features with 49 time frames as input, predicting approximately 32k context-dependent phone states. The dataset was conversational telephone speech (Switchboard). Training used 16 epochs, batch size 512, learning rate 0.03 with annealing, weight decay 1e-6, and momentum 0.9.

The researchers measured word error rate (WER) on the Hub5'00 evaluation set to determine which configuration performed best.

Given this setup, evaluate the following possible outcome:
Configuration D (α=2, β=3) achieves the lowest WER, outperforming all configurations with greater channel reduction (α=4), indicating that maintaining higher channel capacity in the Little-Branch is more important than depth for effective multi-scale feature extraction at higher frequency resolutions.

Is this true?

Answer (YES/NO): YES